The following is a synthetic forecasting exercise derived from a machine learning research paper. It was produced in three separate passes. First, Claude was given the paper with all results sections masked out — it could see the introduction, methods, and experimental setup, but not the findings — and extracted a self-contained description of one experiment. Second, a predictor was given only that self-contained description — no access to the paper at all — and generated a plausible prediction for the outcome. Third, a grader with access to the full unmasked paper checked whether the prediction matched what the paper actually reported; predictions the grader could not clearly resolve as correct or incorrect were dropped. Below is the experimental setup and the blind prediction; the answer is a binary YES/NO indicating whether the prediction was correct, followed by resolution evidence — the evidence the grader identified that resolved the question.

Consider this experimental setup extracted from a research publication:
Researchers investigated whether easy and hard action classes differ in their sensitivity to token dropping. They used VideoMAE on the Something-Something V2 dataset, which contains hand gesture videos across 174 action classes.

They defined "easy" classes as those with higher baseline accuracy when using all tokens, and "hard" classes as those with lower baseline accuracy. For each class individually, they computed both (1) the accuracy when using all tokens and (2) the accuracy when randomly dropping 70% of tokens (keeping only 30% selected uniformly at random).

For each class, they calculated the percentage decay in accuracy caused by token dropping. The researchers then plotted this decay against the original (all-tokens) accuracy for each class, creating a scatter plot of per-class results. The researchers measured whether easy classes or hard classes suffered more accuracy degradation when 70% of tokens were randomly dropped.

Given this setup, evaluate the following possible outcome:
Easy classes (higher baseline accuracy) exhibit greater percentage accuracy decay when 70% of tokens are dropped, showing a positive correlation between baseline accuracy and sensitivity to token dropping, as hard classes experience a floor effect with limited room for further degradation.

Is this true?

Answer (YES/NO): NO